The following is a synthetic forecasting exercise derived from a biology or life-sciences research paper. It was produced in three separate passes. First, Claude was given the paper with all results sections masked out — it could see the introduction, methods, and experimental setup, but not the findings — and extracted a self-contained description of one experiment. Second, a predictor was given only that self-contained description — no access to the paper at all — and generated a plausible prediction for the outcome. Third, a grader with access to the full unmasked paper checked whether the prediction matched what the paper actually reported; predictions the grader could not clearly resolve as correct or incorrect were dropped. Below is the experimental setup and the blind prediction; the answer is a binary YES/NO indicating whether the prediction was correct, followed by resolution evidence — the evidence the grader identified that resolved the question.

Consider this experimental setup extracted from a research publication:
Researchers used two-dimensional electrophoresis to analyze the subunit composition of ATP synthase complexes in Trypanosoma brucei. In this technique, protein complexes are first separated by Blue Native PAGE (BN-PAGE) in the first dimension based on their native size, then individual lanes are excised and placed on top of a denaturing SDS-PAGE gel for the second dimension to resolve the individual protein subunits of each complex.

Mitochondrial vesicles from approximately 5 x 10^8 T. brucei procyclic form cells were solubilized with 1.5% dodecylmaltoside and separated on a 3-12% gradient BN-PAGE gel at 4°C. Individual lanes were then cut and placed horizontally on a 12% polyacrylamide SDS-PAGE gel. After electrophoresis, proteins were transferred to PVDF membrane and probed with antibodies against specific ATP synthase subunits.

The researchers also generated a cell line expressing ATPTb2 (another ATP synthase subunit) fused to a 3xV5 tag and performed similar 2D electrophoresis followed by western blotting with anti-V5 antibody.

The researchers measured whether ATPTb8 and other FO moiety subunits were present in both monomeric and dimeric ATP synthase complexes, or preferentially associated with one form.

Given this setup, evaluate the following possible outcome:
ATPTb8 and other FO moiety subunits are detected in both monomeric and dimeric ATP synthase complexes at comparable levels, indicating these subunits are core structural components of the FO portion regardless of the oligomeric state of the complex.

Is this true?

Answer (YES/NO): NO